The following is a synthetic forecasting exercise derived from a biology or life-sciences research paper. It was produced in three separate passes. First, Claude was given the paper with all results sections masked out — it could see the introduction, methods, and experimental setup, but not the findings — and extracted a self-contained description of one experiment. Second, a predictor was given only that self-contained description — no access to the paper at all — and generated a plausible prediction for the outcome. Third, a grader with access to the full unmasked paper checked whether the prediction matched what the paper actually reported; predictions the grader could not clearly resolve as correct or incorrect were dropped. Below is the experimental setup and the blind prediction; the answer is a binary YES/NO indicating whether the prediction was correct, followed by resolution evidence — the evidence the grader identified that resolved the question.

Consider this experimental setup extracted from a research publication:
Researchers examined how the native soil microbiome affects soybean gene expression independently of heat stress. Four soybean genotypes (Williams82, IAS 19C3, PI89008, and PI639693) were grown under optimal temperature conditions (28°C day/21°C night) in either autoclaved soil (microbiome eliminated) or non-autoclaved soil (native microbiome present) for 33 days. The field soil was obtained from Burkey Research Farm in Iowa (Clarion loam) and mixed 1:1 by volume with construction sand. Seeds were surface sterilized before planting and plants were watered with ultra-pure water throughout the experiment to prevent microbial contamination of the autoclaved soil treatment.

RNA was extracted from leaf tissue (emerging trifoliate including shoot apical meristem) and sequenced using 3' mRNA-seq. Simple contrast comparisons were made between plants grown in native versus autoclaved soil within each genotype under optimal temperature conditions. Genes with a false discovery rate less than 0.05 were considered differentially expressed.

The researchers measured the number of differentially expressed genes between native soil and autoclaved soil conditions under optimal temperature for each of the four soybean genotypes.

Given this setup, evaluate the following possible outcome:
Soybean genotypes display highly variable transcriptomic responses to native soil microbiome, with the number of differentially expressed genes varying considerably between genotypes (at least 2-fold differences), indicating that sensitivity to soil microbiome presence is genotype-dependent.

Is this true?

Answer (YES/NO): NO